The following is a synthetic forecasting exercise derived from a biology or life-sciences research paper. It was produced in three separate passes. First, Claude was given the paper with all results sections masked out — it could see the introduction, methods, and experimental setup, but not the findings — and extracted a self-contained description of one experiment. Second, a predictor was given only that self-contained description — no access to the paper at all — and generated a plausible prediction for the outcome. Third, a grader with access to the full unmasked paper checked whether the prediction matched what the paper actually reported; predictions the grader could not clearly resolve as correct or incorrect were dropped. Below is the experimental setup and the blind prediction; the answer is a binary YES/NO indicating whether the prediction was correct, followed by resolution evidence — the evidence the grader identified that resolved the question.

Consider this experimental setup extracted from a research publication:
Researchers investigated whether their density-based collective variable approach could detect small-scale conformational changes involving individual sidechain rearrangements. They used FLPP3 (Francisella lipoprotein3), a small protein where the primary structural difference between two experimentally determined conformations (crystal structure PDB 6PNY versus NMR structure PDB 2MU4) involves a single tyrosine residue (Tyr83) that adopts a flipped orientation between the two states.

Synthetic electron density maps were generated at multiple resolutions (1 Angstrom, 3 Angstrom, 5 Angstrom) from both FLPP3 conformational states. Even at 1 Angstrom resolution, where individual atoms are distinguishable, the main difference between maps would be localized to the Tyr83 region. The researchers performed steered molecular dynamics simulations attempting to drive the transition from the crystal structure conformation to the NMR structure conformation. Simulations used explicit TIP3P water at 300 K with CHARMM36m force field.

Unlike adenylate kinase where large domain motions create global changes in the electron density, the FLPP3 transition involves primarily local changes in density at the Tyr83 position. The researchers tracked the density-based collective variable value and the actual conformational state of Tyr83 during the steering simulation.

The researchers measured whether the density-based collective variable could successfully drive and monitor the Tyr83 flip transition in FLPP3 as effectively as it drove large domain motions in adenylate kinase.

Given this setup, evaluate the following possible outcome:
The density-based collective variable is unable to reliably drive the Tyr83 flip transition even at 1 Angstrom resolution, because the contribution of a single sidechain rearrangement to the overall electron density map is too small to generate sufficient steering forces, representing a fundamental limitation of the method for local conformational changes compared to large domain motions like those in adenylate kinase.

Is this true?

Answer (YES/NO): YES